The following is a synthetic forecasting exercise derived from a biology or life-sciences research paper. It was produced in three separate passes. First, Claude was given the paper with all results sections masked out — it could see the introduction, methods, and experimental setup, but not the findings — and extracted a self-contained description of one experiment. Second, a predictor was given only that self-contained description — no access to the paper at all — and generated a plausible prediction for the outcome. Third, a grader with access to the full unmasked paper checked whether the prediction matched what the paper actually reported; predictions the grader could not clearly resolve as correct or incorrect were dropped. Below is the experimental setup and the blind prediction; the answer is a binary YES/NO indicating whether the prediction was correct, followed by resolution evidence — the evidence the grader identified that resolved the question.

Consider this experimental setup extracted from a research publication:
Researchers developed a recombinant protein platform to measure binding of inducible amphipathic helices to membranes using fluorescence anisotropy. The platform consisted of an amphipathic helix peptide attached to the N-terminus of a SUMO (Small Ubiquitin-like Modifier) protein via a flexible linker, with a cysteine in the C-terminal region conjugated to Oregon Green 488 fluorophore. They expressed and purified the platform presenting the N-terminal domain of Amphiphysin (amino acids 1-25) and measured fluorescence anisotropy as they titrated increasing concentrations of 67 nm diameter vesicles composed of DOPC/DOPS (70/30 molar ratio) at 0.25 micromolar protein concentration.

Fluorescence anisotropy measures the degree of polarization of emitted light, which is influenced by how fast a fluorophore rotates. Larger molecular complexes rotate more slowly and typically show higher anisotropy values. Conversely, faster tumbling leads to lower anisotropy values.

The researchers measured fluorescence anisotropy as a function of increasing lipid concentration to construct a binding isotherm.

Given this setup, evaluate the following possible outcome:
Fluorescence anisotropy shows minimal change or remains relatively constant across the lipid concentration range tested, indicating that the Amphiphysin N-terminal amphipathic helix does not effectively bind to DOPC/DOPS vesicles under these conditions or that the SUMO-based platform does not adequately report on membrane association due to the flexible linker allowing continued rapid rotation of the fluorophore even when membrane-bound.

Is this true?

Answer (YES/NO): NO